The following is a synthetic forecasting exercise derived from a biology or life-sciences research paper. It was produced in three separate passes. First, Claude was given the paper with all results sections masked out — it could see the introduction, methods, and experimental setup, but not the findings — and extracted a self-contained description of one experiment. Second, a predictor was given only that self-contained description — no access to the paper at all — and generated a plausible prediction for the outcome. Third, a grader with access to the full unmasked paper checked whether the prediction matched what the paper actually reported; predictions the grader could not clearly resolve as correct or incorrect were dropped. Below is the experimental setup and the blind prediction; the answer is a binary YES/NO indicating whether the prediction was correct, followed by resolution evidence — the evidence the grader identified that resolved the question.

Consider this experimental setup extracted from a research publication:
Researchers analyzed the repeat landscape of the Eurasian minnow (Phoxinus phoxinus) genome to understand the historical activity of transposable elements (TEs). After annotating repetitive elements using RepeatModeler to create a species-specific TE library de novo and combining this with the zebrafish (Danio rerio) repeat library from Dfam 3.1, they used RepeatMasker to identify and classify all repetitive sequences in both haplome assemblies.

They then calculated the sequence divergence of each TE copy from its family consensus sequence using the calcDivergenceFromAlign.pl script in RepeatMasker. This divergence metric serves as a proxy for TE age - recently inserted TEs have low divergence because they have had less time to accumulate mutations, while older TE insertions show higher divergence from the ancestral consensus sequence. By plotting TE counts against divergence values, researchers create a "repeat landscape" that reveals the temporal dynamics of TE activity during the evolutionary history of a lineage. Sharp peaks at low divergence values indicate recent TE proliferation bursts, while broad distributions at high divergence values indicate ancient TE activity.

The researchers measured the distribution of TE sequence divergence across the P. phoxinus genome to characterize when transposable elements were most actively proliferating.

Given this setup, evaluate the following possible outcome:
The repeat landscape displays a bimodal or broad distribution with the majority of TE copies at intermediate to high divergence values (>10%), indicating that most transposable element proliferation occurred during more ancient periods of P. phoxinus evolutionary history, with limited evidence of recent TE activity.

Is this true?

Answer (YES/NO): NO